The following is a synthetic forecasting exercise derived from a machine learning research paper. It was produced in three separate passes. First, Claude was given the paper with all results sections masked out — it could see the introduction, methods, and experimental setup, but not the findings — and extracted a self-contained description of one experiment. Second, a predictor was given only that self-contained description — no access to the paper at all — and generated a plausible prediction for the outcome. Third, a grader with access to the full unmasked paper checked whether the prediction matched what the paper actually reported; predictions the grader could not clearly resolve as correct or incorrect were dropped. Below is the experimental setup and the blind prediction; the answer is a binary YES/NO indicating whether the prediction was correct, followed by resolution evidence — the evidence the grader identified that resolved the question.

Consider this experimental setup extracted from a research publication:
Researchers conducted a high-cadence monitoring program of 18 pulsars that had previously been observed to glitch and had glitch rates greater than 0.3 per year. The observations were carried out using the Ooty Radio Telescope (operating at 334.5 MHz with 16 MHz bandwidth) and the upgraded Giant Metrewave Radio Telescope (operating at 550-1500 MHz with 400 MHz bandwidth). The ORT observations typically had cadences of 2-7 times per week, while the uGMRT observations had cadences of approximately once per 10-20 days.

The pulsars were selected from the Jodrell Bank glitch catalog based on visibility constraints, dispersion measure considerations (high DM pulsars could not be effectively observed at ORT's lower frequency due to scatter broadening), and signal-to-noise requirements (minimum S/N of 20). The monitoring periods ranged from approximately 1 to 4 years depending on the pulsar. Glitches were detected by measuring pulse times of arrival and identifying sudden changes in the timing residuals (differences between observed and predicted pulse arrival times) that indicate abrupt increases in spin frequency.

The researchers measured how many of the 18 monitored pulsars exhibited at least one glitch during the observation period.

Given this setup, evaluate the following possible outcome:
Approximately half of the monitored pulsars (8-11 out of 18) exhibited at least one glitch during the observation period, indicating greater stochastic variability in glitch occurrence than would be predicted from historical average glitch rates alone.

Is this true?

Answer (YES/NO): YES